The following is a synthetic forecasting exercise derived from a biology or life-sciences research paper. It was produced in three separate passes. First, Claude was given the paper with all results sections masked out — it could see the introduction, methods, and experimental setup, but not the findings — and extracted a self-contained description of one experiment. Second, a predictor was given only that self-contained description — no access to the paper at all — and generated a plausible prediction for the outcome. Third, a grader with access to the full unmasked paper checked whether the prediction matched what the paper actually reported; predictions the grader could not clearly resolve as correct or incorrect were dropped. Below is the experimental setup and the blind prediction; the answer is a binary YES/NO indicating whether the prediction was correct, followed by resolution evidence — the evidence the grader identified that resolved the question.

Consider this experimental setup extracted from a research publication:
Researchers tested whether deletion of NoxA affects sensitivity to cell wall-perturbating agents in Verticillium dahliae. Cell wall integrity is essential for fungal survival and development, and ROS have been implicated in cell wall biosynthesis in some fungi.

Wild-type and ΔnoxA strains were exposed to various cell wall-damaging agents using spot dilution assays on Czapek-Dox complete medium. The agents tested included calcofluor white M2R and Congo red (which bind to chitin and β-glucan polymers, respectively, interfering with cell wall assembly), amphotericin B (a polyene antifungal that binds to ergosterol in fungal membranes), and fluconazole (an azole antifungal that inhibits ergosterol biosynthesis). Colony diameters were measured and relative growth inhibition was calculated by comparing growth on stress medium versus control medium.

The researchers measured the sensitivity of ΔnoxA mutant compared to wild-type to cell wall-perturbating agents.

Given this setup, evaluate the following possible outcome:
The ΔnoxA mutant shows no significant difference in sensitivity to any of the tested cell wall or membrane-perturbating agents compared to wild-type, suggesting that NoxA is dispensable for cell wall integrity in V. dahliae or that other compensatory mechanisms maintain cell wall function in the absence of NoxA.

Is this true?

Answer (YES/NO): NO